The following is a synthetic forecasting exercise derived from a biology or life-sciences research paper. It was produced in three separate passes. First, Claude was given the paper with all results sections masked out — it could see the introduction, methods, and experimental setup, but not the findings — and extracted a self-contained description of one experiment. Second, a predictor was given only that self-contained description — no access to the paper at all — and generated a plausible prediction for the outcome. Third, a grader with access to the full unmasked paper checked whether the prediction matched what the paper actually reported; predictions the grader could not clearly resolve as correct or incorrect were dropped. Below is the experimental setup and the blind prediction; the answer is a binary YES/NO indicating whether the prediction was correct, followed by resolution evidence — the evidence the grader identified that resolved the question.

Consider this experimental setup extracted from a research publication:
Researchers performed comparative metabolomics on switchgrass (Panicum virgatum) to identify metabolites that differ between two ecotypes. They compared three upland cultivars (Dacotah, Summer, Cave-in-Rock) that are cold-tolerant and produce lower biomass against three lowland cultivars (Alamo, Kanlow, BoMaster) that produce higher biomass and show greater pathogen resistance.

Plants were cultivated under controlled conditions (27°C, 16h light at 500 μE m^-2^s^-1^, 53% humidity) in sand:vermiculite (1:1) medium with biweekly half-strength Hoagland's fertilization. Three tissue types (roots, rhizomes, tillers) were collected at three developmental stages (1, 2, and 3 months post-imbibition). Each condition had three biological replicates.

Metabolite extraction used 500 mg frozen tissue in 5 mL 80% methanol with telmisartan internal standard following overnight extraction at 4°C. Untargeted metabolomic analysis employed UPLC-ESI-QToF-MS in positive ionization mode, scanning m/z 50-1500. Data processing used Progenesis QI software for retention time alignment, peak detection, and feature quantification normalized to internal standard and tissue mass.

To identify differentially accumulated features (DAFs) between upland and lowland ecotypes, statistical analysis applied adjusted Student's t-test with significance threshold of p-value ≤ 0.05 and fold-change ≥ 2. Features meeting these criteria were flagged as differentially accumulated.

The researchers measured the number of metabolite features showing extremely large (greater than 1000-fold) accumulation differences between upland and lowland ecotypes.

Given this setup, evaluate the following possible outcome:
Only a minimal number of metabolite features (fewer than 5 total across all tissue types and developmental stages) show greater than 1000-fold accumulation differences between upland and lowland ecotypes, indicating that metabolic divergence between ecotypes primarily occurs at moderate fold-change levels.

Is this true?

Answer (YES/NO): NO